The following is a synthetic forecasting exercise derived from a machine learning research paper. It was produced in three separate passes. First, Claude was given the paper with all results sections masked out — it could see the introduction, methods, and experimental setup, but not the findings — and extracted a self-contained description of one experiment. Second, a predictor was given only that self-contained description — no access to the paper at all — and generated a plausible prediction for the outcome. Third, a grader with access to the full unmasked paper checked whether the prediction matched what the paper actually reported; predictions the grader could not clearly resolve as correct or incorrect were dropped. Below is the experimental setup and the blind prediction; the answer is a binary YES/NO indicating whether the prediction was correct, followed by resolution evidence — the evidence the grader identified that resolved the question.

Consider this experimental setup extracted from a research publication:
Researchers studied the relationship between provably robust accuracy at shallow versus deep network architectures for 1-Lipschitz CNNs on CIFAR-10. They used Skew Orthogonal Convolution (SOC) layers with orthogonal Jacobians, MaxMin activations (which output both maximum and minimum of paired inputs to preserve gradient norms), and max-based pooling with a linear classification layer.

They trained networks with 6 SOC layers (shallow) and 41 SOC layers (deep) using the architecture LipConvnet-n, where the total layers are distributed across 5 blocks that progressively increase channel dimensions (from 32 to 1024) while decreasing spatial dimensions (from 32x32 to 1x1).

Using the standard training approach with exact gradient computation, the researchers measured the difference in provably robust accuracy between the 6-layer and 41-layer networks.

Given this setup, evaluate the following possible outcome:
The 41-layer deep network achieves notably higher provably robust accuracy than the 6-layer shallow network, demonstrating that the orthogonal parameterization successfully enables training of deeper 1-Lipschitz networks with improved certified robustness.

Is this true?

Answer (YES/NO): NO